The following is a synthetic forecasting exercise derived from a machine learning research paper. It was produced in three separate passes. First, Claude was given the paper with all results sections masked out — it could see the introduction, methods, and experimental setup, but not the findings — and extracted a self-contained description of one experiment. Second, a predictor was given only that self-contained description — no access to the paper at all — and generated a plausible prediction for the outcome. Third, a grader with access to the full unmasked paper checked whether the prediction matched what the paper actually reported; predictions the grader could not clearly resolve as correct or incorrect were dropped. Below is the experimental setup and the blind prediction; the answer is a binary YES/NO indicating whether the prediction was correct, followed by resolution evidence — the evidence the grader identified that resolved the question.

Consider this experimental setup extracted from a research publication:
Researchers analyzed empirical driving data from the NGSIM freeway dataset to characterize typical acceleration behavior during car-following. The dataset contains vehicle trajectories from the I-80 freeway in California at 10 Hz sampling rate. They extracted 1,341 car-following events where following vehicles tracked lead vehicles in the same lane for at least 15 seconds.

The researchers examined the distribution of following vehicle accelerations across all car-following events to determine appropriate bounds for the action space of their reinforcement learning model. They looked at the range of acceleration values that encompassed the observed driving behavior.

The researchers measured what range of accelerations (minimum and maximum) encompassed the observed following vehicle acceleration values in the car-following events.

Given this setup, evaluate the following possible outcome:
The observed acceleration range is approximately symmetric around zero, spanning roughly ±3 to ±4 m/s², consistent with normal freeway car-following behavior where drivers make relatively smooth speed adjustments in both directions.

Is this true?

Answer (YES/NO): YES